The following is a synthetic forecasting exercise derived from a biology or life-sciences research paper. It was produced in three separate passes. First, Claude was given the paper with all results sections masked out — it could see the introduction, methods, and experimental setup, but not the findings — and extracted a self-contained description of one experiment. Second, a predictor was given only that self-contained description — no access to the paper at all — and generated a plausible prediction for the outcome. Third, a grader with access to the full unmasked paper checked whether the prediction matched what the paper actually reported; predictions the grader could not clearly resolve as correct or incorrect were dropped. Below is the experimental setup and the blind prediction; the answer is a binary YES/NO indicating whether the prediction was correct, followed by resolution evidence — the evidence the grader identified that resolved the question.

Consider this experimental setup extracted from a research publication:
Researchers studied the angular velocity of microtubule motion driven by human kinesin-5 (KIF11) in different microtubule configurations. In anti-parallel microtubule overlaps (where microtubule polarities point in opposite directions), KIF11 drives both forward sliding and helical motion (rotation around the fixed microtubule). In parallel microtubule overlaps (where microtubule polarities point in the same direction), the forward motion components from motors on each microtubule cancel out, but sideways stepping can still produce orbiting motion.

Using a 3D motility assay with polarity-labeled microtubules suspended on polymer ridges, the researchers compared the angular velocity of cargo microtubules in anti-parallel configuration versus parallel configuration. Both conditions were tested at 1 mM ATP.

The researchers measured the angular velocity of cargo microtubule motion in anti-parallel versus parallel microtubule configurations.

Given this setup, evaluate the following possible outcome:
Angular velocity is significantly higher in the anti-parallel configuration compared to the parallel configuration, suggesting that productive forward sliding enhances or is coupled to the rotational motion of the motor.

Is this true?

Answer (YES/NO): YES